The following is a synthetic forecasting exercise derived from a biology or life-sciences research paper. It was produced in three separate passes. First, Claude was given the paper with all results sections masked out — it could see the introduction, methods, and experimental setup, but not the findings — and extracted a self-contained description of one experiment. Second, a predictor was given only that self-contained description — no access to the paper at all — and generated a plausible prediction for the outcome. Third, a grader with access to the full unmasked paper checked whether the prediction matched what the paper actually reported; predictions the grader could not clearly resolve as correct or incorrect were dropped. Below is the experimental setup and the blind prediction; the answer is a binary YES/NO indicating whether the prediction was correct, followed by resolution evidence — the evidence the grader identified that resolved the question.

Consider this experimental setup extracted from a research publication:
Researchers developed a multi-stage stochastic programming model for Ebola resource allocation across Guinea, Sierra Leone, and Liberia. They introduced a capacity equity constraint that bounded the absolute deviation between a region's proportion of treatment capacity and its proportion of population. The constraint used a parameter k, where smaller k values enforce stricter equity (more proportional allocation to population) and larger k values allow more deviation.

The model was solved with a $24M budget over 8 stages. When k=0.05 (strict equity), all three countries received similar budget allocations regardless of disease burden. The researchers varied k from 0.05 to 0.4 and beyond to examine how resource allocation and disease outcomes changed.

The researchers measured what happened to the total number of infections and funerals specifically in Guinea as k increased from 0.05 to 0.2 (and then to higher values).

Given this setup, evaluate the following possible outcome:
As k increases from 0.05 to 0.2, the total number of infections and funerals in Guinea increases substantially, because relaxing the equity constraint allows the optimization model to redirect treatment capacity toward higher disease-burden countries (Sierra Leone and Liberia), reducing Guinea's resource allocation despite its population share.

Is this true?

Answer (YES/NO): NO